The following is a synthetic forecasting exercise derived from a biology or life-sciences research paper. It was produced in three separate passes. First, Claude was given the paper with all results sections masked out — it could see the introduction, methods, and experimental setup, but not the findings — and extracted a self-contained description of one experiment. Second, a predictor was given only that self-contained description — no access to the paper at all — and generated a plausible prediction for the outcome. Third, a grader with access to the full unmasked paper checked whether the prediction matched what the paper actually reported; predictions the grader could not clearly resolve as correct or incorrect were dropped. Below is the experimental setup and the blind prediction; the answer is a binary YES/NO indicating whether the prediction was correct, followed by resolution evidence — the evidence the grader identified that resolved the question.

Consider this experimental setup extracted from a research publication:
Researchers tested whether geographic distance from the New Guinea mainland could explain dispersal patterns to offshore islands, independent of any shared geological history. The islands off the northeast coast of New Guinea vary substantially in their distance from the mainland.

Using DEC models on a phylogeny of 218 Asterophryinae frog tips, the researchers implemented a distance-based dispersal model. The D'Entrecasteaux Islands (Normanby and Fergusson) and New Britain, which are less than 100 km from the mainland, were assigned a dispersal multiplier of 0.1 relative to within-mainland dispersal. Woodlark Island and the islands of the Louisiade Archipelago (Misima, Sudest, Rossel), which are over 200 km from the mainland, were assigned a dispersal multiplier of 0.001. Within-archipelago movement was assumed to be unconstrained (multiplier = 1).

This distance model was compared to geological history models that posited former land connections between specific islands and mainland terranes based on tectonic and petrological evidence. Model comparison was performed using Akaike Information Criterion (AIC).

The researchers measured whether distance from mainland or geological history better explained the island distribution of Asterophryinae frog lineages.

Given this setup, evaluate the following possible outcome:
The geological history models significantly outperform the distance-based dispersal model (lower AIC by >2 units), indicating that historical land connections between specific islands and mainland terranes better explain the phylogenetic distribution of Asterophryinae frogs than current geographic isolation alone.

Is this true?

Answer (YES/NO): YES